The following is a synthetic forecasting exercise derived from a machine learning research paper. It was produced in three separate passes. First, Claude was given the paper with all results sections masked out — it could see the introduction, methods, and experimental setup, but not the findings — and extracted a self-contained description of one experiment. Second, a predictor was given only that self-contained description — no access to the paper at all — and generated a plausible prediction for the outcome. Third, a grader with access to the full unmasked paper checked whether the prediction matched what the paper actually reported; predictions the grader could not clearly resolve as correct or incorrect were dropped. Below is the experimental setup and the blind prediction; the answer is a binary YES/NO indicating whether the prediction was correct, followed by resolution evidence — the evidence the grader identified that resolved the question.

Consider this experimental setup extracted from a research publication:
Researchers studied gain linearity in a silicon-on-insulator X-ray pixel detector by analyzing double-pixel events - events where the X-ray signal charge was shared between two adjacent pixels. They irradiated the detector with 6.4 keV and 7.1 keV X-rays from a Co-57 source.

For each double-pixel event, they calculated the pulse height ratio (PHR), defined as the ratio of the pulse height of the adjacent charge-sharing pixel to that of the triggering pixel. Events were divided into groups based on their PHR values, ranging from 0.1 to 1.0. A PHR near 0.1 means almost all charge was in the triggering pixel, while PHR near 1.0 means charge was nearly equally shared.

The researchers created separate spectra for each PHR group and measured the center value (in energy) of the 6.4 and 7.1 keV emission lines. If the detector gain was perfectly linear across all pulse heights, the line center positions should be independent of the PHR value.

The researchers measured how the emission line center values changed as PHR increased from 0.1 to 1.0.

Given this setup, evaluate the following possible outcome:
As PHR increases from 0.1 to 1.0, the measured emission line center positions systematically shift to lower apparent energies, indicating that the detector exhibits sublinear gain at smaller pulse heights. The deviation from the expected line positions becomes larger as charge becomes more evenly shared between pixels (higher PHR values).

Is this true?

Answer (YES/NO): NO